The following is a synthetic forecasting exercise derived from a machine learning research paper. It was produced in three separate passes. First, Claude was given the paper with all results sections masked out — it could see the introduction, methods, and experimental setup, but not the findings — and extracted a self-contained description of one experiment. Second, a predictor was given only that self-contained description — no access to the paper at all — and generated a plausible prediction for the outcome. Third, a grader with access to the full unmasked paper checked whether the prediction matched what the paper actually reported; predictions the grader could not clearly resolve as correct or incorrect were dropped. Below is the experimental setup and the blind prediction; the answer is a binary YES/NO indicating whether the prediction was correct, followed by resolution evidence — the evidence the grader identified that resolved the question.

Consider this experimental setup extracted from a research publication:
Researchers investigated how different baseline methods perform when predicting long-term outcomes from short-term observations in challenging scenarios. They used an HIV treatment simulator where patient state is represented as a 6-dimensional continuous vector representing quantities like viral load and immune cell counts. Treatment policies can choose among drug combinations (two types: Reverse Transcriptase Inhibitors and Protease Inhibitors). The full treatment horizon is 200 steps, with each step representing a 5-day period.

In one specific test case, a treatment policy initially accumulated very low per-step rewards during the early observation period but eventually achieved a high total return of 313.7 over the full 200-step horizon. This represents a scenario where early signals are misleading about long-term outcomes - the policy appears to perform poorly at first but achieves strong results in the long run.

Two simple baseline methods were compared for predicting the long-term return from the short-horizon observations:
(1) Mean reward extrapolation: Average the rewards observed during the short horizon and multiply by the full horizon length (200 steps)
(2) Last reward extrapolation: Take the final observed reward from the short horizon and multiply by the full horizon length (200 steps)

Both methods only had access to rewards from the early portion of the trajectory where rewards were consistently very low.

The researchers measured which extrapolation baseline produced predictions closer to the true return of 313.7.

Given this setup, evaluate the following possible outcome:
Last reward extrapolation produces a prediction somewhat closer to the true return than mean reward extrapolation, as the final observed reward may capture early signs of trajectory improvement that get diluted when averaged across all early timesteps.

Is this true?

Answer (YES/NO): YES